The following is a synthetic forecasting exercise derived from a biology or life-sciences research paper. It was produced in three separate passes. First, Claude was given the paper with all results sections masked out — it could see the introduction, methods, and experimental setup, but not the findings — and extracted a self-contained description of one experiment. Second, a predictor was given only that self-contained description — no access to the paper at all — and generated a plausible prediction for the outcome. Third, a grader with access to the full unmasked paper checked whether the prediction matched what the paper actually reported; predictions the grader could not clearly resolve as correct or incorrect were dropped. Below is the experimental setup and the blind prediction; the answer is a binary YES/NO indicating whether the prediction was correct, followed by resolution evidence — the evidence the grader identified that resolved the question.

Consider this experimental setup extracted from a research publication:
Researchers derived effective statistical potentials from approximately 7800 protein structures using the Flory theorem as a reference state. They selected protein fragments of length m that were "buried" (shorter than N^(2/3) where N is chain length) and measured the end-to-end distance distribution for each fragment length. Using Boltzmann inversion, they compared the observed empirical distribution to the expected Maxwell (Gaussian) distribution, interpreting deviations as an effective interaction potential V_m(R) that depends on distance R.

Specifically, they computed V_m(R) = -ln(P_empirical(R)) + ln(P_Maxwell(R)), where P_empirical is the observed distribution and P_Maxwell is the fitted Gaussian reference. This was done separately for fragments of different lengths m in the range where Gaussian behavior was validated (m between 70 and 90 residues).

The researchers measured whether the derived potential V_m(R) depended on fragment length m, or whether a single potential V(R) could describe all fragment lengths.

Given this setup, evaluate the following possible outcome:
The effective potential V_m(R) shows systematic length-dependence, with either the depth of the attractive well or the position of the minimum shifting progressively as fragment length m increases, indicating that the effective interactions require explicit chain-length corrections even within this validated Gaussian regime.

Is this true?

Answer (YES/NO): NO